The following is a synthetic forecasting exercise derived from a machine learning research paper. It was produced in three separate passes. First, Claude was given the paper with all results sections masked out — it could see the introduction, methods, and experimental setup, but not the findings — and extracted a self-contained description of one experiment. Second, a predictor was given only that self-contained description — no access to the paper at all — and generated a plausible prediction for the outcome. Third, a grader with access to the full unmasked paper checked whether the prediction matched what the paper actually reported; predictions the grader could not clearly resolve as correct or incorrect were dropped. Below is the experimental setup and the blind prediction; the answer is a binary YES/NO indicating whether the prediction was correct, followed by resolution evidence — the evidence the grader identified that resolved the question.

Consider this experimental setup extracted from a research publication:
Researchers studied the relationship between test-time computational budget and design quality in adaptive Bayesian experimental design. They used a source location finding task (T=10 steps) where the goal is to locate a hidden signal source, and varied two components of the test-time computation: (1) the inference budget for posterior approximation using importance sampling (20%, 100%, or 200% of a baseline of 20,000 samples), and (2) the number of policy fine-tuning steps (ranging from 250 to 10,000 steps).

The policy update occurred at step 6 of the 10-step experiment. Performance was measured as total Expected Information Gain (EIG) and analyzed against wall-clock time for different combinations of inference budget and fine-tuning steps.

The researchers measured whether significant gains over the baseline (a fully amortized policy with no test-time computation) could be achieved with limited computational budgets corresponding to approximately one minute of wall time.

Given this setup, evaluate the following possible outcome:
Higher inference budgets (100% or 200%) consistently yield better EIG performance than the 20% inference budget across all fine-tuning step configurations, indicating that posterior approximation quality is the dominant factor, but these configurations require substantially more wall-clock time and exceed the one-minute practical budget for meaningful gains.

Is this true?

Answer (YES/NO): NO